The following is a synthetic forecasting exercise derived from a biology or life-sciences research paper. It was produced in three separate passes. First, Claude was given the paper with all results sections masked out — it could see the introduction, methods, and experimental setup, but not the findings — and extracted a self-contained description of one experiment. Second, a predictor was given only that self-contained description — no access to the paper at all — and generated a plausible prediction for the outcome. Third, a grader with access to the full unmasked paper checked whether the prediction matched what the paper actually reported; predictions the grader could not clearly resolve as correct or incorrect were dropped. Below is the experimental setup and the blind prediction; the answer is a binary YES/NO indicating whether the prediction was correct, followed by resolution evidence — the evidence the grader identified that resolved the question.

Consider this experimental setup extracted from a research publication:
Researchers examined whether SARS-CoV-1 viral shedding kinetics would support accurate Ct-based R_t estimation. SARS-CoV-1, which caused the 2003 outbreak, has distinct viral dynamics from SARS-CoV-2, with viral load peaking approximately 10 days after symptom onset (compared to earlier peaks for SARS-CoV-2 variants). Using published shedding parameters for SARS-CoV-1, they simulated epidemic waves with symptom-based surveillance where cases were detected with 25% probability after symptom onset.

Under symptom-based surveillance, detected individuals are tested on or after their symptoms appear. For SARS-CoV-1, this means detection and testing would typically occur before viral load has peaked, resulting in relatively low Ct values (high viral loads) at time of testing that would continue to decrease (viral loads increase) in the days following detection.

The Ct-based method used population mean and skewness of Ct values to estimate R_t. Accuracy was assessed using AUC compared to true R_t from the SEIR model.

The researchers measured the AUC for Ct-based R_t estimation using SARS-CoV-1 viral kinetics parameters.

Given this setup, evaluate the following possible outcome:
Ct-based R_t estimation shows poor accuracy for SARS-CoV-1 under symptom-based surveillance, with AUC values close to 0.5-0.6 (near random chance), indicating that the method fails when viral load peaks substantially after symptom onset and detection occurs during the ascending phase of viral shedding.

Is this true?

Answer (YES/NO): NO